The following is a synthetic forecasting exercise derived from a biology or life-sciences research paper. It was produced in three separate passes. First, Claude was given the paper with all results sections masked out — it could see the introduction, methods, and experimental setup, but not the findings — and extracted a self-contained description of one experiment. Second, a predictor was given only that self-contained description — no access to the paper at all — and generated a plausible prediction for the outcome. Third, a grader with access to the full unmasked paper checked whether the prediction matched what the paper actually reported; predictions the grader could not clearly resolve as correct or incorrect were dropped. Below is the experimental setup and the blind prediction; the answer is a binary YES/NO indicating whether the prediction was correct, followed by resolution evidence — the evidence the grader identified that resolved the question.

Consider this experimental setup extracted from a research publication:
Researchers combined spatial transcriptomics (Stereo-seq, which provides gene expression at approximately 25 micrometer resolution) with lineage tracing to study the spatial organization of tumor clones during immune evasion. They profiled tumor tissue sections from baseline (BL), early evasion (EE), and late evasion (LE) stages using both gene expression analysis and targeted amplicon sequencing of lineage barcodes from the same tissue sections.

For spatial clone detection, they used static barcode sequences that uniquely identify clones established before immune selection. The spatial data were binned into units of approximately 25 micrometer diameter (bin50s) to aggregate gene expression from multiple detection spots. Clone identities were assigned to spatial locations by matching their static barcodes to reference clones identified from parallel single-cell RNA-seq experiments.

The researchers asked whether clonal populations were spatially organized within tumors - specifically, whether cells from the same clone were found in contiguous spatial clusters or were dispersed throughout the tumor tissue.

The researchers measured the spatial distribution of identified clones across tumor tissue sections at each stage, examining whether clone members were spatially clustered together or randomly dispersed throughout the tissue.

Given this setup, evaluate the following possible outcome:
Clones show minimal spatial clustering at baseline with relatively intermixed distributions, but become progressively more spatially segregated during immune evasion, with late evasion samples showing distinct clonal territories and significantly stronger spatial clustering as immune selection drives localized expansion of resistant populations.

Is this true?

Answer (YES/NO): NO